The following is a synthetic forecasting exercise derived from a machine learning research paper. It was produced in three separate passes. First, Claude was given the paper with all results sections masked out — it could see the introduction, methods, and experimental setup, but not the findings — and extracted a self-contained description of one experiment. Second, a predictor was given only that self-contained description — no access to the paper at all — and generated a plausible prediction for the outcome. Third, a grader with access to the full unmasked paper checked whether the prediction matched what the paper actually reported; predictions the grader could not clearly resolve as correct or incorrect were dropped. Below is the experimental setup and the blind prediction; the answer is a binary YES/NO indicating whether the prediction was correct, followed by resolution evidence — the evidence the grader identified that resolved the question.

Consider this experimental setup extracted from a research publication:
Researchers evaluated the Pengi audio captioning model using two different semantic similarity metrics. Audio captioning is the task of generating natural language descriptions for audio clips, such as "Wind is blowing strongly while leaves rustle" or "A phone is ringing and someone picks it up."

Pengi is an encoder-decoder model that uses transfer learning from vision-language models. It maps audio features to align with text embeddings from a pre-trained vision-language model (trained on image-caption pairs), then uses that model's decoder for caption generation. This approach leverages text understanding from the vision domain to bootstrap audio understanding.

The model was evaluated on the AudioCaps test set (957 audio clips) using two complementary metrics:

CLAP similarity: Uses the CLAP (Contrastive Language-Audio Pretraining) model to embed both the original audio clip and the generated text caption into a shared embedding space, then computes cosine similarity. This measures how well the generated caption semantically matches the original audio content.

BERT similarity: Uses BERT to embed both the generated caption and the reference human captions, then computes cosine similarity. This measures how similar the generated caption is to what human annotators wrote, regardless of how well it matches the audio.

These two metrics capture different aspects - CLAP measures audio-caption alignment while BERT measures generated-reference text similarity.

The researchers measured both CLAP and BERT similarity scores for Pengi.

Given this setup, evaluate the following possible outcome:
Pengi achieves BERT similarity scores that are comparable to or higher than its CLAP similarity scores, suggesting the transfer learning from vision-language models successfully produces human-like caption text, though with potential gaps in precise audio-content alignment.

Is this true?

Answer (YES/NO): YES